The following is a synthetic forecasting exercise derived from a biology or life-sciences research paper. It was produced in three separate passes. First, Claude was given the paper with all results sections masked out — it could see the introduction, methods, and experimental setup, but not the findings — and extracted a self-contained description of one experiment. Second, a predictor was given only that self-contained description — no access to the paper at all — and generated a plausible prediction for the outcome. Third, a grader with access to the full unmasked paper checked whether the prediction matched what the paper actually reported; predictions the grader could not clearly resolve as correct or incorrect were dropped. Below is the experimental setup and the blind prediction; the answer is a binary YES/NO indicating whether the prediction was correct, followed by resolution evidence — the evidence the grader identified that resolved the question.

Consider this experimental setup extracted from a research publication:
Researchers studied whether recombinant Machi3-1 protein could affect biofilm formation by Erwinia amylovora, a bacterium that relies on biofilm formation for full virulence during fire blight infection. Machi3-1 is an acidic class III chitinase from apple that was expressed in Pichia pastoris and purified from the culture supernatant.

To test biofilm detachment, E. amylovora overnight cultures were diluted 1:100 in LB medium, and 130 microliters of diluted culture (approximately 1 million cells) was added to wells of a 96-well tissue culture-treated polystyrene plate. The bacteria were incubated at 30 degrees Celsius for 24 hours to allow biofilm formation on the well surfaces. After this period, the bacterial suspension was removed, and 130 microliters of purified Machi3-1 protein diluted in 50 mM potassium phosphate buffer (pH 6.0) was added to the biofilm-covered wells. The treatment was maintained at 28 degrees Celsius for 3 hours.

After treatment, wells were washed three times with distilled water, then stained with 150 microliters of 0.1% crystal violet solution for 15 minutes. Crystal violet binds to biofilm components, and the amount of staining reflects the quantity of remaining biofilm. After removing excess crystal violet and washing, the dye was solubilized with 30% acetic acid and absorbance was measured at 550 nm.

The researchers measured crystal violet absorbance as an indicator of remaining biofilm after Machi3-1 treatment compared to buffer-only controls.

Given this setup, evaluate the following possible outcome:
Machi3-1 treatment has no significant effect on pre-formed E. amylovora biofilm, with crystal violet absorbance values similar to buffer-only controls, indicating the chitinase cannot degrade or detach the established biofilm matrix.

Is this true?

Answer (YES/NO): NO